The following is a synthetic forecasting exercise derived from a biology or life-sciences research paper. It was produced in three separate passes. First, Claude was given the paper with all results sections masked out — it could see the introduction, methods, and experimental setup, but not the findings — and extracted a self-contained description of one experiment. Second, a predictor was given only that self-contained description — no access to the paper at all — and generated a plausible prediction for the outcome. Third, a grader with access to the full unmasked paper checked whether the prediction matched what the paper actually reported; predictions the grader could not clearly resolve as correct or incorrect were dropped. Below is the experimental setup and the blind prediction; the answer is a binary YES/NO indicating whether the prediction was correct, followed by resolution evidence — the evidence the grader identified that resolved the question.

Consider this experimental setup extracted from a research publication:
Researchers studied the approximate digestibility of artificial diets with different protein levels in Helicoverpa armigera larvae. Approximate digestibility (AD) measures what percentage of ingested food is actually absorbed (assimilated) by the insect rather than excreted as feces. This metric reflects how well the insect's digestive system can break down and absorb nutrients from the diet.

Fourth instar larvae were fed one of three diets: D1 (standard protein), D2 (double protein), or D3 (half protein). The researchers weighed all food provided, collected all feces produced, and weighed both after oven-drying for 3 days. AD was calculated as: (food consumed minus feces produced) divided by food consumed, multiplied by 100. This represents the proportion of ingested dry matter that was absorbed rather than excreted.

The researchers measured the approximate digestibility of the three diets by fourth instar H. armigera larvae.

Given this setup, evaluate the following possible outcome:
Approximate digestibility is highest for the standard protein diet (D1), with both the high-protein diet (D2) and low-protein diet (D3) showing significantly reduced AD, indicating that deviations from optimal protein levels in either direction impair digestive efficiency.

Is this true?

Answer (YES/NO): NO